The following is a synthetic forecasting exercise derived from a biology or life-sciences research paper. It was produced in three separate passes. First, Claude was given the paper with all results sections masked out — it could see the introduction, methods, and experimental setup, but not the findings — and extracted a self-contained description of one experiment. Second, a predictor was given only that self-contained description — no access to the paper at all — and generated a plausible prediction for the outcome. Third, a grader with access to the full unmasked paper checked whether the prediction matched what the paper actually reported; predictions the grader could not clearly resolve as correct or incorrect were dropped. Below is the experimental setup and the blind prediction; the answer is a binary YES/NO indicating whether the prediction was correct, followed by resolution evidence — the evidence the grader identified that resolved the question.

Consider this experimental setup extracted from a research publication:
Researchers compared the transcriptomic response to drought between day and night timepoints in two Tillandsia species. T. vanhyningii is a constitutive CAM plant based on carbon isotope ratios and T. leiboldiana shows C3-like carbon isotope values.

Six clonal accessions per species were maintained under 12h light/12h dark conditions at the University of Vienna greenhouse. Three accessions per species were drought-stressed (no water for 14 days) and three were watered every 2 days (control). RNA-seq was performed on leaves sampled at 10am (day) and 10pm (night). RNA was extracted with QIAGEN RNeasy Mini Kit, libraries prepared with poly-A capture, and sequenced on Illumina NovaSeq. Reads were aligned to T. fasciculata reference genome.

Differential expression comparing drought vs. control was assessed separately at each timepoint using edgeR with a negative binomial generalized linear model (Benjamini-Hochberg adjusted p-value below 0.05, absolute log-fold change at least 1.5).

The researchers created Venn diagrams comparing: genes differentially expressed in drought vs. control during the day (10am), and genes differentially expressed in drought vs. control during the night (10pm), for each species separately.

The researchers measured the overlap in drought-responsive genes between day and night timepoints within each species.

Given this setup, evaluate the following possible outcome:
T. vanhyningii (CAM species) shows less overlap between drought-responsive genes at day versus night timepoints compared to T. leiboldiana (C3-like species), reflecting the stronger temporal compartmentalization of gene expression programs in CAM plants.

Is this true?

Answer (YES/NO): YES